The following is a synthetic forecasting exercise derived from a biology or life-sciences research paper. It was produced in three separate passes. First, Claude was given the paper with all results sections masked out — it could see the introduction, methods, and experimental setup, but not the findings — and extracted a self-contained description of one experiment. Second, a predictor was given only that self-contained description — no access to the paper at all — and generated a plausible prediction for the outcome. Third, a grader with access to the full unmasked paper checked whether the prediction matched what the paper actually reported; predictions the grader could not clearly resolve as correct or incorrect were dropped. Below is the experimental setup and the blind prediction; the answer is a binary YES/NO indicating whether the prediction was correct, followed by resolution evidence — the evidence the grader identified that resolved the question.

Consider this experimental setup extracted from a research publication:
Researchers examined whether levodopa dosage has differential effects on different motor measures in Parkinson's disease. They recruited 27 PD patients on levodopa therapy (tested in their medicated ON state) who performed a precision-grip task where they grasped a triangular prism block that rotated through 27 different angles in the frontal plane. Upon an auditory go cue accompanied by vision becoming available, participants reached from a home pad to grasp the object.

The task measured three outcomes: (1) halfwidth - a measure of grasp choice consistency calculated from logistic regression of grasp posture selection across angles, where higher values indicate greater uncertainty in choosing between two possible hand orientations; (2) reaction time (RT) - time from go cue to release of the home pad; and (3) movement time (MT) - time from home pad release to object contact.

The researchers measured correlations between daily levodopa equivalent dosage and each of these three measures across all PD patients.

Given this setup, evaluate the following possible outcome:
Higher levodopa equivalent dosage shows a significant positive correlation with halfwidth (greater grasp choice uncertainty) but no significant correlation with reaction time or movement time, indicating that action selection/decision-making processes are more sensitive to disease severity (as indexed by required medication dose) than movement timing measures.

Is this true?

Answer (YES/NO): NO